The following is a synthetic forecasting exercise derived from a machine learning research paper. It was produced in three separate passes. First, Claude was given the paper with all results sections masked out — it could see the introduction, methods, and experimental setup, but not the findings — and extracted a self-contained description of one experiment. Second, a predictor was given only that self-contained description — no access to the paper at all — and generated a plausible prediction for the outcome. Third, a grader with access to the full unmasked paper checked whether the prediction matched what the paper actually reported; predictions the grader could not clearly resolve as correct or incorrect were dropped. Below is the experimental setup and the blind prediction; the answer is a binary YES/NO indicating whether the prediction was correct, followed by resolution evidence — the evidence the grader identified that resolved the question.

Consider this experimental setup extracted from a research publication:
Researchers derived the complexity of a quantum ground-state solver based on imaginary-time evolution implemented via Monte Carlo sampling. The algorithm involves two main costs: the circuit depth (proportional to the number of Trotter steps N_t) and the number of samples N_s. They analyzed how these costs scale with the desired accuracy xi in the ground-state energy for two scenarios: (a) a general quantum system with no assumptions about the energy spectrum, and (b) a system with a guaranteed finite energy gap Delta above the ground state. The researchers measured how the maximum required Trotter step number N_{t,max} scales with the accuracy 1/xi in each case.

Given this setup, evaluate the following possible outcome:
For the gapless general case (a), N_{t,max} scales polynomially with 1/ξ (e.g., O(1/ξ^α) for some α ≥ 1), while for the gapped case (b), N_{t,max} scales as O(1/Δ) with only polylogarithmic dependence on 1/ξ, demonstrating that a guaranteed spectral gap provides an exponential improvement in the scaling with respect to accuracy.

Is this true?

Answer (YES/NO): NO